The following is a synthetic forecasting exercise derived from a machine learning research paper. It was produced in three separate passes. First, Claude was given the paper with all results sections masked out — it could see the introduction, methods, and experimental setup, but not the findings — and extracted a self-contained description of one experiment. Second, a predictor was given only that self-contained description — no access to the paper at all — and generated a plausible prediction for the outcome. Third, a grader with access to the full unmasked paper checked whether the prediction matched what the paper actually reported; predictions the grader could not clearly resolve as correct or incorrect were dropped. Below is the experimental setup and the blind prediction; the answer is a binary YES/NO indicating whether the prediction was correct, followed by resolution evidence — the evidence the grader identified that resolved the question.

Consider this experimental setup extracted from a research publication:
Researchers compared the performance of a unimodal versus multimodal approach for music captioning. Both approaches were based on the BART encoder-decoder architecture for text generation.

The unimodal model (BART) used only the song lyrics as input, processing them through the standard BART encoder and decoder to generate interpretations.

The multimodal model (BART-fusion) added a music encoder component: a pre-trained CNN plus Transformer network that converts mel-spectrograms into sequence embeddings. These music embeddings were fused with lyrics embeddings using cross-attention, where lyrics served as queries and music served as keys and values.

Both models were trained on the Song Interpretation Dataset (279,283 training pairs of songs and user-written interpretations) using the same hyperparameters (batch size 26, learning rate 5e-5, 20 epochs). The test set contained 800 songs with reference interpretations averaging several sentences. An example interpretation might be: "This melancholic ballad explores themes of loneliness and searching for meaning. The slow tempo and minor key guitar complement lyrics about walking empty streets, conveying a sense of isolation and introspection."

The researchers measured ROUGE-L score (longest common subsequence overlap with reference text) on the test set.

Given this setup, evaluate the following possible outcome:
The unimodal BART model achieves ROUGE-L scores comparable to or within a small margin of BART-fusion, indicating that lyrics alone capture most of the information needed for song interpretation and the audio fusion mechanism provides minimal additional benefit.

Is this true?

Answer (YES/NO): YES